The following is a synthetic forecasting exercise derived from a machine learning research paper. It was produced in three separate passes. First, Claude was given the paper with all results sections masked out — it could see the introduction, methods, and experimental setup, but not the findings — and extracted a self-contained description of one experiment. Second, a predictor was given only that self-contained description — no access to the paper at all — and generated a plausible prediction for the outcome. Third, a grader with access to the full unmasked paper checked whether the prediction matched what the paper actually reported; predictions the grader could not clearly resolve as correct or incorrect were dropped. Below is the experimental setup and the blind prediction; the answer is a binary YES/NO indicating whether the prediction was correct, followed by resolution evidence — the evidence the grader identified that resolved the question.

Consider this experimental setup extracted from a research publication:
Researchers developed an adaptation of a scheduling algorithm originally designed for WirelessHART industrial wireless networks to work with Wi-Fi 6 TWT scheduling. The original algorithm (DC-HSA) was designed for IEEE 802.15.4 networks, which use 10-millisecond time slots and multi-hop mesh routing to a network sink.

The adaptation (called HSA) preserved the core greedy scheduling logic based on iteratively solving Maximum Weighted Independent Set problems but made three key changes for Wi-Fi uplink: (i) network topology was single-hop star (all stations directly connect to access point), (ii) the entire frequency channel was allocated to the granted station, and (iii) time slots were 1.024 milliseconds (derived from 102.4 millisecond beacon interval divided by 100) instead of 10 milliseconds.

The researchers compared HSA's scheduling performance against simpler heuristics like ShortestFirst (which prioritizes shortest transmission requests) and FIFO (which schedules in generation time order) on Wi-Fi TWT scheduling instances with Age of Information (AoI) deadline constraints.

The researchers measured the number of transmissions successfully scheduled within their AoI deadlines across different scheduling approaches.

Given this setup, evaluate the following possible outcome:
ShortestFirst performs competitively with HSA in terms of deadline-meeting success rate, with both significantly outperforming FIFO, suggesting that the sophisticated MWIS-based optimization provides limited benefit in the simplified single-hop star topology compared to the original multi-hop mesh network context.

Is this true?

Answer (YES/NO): YES